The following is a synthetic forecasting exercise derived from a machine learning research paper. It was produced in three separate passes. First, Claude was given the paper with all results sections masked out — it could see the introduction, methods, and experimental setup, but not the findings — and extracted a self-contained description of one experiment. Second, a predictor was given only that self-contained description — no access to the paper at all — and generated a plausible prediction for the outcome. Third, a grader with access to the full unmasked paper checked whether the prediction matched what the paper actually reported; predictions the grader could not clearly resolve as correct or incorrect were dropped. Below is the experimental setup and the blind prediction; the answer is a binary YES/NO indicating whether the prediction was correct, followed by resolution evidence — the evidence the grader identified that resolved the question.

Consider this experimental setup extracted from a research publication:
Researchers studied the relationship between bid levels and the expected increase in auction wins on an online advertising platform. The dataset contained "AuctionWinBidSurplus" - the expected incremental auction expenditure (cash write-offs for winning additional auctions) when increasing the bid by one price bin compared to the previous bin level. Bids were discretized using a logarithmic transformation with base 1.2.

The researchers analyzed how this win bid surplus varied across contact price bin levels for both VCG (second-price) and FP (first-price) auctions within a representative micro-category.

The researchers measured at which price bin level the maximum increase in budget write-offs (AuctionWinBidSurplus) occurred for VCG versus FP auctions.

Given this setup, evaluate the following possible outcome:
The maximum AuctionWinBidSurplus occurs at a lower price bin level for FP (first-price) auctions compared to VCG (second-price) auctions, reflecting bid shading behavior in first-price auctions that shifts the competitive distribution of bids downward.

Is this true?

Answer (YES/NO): YES